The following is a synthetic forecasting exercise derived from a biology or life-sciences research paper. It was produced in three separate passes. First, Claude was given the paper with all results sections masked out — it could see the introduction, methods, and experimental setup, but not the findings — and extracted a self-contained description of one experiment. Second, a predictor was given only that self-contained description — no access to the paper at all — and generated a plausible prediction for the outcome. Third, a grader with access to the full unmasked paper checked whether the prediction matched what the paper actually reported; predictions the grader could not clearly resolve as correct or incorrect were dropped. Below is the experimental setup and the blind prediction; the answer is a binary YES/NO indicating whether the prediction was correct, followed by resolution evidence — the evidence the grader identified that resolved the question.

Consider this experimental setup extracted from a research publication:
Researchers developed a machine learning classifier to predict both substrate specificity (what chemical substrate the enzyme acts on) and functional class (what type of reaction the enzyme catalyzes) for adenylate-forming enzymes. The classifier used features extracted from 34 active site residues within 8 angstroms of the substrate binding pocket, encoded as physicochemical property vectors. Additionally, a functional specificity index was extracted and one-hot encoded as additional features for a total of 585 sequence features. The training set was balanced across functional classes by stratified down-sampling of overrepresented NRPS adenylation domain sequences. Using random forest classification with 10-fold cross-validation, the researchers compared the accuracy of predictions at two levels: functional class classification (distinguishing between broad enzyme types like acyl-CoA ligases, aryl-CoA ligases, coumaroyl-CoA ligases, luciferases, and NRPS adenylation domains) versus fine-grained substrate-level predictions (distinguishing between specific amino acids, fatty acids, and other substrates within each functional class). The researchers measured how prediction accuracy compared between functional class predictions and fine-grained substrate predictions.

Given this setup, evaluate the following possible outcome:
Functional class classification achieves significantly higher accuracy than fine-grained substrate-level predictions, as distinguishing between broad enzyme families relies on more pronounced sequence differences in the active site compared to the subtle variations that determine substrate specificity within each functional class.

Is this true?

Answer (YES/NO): NO